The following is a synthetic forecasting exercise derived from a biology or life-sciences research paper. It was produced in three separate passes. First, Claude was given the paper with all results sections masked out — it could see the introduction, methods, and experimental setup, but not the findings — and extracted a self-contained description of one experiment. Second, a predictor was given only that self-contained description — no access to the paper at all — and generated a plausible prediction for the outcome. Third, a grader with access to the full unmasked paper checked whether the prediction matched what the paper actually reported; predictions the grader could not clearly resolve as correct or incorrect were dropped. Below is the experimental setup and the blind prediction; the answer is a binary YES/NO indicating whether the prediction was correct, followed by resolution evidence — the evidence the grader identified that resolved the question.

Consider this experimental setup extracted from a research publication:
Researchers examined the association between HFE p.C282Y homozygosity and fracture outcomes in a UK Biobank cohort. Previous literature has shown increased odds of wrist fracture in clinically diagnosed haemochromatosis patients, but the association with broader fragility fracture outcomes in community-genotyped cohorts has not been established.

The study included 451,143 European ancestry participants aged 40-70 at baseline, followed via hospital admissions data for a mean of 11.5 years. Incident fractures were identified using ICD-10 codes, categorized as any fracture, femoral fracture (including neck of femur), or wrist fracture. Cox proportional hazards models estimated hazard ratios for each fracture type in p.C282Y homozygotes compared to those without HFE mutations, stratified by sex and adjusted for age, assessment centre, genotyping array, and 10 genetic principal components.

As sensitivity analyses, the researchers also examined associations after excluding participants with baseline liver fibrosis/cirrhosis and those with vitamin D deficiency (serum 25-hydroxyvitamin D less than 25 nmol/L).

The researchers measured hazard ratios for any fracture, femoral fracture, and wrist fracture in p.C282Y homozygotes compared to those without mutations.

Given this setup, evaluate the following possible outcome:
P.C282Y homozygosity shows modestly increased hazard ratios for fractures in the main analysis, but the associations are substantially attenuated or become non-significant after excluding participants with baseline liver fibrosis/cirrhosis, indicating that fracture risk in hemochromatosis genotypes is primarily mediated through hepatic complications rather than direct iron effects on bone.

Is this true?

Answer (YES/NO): NO